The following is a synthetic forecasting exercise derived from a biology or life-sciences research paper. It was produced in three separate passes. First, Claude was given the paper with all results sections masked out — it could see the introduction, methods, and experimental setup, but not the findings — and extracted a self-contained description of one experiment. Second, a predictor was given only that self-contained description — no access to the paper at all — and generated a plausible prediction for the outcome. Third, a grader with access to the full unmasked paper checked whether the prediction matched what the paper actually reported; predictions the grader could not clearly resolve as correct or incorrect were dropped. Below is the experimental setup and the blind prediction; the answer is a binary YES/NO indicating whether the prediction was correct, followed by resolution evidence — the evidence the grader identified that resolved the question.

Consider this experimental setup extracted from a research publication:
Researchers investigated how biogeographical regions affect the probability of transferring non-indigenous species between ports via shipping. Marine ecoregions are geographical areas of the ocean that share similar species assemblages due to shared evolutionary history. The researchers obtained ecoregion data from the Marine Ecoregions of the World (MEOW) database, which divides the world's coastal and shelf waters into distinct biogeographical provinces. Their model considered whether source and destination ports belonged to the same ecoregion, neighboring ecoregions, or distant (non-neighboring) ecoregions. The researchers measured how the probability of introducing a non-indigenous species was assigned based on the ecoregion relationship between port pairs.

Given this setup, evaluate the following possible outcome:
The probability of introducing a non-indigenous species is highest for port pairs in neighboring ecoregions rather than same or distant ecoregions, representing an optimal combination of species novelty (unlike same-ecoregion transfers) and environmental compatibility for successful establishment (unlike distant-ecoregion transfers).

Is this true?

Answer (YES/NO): NO